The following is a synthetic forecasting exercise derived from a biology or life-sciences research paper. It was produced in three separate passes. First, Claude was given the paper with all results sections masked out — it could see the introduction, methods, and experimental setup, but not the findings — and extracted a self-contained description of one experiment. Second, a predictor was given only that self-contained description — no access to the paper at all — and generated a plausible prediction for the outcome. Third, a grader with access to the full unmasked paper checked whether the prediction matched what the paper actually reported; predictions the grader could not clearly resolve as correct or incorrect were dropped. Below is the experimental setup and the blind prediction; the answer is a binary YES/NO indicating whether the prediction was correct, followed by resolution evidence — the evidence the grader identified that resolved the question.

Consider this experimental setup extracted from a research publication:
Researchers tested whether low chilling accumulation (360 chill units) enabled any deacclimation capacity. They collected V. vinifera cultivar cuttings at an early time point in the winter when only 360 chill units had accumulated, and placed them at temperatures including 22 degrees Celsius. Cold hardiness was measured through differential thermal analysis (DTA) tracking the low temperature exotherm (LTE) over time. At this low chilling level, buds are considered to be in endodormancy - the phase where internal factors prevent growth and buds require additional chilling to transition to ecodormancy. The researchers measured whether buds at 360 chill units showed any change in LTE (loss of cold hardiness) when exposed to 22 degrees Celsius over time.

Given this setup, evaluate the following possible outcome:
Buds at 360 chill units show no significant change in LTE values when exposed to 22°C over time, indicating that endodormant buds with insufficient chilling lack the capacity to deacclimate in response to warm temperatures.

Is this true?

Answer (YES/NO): YES